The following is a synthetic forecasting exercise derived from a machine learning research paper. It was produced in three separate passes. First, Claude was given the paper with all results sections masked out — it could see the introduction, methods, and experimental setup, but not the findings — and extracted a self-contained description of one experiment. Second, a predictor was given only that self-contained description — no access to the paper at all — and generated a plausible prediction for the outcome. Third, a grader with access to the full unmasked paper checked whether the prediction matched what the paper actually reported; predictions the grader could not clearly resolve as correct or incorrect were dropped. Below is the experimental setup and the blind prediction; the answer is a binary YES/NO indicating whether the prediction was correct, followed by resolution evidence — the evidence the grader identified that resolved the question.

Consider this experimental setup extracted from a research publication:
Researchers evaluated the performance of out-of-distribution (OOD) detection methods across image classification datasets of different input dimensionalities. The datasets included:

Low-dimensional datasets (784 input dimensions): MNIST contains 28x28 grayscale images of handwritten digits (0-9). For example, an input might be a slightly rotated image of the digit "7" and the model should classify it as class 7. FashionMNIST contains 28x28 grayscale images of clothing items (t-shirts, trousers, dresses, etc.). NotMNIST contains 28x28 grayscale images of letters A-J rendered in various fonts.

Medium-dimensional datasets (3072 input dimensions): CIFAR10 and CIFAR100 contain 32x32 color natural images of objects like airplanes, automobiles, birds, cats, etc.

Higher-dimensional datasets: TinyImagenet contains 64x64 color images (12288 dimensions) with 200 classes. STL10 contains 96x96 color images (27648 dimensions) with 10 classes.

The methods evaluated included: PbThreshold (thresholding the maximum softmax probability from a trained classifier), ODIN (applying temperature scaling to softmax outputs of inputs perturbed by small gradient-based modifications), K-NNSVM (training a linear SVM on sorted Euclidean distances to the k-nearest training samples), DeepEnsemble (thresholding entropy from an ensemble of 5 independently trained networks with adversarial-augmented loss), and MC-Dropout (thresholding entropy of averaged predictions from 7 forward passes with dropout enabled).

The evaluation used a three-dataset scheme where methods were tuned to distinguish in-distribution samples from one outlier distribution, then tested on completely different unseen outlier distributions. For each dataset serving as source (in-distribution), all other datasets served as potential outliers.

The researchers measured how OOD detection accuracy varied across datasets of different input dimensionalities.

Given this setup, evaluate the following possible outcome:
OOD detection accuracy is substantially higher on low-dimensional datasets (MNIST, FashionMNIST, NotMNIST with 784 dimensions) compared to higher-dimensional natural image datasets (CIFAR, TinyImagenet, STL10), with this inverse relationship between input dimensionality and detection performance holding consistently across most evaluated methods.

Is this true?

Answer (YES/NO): YES